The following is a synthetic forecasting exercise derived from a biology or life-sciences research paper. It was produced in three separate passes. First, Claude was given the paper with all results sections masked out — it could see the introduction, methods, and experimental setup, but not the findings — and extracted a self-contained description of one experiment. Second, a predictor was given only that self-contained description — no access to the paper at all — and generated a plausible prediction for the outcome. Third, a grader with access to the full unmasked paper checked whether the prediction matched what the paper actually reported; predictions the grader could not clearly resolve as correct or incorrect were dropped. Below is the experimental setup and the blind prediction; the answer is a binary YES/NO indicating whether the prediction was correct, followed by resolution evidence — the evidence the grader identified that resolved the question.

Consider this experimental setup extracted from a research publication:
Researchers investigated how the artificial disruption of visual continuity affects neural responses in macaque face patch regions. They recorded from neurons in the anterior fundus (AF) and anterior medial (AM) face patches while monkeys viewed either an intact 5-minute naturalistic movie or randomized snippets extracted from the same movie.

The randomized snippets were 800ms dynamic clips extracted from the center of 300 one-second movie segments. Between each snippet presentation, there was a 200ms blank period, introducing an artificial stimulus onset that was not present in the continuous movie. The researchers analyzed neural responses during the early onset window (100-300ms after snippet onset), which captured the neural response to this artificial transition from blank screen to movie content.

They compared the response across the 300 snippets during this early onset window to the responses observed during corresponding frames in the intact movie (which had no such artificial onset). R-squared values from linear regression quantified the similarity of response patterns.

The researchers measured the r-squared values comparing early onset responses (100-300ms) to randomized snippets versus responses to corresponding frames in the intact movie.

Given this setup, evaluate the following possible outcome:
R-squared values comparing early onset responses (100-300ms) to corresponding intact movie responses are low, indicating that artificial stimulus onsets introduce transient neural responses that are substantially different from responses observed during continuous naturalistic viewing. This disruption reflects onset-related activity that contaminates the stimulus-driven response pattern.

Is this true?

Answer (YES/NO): YES